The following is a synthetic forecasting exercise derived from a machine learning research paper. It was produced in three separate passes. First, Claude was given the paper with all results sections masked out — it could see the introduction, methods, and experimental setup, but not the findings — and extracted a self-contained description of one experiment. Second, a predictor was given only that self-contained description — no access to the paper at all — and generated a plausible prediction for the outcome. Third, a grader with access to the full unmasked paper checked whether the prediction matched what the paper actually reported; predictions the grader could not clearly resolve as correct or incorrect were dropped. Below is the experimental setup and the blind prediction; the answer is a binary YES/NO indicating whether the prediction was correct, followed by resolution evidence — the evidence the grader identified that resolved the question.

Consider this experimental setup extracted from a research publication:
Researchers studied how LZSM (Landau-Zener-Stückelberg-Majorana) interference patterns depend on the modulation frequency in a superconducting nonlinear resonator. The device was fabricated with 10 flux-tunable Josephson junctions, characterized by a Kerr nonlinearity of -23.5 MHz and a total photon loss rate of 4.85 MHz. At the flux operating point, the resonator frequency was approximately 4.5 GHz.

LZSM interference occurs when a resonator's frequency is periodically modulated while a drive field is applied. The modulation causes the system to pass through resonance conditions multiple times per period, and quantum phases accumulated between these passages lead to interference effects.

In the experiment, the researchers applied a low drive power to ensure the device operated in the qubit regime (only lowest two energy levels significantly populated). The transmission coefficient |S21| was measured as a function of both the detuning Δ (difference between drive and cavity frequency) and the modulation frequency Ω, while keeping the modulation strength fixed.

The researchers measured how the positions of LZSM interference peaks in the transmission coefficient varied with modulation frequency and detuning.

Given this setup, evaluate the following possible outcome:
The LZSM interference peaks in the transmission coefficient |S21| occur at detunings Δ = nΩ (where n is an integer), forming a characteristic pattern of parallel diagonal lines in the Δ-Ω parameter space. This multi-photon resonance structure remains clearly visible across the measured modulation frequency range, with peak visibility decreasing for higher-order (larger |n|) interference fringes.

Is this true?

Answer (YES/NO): YES